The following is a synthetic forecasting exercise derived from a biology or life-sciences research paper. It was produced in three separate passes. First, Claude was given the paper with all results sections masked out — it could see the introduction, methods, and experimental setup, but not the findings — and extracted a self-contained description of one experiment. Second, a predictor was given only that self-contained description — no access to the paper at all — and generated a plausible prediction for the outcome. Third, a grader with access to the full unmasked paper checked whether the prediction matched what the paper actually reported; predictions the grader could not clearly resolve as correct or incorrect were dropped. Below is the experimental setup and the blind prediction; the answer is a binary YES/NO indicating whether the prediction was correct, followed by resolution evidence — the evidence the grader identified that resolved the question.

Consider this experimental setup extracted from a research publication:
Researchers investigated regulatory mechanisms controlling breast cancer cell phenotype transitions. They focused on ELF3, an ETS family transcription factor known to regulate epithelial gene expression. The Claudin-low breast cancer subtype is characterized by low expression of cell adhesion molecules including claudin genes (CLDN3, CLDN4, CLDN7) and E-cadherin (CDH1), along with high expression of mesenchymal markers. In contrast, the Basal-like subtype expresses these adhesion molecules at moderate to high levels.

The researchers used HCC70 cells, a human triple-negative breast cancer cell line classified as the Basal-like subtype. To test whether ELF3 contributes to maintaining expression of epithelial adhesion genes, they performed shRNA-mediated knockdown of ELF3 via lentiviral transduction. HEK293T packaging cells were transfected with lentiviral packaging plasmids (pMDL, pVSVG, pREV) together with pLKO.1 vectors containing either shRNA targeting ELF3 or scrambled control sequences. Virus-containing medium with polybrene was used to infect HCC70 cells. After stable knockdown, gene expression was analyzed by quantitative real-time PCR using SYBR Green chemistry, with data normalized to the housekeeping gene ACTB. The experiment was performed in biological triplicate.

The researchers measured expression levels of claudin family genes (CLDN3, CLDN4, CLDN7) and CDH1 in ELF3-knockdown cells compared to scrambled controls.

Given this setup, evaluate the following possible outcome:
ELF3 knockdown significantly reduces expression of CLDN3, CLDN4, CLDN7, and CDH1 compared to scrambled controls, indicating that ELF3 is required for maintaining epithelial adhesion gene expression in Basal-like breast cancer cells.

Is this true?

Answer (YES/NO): NO